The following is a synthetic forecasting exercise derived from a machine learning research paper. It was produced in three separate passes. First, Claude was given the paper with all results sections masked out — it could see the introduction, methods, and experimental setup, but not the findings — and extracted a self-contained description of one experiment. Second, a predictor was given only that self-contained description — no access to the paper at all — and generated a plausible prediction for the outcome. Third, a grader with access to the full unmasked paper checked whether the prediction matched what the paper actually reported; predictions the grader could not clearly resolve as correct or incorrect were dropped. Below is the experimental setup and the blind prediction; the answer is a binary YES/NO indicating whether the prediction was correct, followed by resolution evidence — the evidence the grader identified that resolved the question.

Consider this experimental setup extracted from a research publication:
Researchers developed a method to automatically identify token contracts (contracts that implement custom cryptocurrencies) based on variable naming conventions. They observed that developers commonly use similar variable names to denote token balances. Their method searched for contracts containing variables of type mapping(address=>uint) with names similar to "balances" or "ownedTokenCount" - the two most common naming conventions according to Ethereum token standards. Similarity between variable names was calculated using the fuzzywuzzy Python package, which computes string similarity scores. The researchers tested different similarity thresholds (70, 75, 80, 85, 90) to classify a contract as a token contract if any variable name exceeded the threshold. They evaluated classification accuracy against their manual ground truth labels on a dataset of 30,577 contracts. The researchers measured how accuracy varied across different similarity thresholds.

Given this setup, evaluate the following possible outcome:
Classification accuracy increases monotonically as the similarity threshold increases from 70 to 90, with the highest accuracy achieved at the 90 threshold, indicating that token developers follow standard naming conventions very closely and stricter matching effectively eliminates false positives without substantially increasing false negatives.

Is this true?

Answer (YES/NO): NO